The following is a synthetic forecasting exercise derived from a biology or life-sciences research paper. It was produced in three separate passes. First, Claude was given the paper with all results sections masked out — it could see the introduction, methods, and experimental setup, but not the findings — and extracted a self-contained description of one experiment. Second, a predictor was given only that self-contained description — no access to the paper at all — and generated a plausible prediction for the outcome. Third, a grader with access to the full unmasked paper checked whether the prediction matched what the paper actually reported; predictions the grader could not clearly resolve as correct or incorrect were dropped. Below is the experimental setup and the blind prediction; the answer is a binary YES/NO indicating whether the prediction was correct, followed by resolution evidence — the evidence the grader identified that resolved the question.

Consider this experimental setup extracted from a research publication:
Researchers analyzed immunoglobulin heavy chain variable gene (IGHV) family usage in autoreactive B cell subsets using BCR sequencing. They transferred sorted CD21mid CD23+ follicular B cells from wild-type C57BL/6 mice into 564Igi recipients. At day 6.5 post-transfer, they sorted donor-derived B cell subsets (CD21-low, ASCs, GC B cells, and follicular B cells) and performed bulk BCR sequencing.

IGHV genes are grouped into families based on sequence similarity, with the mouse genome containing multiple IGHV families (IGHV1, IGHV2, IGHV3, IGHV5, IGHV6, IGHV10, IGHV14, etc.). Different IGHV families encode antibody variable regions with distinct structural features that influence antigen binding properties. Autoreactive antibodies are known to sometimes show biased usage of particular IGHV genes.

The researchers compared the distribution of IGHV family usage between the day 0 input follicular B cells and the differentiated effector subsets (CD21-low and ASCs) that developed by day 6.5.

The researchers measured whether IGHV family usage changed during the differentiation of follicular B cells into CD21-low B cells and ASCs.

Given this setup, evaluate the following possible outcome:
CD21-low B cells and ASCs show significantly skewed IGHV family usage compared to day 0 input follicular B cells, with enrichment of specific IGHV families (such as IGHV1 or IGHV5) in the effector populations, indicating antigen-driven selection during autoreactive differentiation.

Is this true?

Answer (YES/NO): YES